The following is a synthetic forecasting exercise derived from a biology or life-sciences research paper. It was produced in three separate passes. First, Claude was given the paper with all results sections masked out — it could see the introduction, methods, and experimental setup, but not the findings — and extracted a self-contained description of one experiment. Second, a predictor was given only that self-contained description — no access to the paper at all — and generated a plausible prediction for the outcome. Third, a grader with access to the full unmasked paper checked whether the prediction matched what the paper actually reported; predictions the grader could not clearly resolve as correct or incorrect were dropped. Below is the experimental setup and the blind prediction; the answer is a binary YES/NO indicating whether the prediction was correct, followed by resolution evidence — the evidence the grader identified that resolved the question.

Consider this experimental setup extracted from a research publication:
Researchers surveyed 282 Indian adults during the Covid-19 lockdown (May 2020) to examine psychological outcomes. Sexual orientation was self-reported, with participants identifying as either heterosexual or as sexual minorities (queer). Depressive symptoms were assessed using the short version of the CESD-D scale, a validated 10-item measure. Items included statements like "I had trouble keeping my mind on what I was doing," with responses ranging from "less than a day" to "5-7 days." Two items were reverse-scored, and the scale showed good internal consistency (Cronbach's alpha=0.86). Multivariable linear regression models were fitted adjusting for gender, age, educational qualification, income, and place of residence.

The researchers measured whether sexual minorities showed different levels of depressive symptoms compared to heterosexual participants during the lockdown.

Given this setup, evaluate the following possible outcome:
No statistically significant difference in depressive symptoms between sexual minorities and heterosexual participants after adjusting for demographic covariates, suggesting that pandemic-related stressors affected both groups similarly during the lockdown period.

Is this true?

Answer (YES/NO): YES